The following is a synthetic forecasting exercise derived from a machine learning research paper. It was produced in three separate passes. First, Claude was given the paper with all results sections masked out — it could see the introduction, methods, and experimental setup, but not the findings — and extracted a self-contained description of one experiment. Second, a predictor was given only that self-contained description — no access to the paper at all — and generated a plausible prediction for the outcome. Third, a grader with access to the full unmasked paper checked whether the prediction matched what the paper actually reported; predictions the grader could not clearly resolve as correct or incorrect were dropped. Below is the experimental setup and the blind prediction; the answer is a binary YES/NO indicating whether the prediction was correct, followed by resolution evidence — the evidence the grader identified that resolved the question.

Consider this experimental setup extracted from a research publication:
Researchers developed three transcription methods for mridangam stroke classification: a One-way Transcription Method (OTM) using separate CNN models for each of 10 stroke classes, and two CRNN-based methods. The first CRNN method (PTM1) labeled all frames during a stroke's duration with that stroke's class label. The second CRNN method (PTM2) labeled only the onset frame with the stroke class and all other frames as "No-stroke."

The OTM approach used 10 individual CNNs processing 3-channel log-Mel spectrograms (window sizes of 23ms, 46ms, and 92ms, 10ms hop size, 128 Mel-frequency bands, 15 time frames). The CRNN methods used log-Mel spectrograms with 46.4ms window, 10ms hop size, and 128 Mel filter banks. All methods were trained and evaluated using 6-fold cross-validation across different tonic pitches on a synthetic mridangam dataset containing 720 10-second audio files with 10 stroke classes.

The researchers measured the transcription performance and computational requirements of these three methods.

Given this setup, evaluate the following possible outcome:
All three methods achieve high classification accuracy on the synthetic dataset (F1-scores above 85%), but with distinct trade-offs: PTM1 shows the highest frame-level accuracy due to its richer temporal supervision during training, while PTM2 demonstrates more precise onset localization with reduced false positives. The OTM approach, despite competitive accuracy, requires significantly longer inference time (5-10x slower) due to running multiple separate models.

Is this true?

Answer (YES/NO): NO